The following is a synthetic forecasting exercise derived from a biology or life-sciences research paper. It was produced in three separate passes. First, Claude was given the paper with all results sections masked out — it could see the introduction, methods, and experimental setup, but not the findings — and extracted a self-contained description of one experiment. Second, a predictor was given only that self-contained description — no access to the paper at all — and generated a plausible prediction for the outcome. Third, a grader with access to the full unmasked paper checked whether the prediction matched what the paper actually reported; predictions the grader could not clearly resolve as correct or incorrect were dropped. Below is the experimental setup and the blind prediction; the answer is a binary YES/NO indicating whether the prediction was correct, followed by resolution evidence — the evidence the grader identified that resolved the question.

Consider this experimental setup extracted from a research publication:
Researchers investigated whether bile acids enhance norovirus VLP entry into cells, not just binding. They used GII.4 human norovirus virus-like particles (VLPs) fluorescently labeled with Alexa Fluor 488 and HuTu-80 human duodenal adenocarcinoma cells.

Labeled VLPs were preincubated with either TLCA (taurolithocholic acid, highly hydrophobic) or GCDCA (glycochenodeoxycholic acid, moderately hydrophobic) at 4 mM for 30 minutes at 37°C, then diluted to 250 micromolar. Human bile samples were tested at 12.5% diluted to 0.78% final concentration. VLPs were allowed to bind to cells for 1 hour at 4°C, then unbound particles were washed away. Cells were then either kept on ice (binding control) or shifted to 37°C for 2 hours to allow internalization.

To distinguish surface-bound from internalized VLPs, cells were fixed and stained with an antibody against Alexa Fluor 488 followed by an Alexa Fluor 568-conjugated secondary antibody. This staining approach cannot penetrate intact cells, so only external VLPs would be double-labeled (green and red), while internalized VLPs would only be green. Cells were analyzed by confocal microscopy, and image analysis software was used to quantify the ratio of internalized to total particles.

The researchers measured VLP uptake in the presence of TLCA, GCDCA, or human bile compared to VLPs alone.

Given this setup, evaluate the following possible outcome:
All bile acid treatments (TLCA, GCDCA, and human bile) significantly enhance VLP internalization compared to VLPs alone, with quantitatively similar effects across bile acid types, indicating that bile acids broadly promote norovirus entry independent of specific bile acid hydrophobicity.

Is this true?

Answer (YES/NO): NO